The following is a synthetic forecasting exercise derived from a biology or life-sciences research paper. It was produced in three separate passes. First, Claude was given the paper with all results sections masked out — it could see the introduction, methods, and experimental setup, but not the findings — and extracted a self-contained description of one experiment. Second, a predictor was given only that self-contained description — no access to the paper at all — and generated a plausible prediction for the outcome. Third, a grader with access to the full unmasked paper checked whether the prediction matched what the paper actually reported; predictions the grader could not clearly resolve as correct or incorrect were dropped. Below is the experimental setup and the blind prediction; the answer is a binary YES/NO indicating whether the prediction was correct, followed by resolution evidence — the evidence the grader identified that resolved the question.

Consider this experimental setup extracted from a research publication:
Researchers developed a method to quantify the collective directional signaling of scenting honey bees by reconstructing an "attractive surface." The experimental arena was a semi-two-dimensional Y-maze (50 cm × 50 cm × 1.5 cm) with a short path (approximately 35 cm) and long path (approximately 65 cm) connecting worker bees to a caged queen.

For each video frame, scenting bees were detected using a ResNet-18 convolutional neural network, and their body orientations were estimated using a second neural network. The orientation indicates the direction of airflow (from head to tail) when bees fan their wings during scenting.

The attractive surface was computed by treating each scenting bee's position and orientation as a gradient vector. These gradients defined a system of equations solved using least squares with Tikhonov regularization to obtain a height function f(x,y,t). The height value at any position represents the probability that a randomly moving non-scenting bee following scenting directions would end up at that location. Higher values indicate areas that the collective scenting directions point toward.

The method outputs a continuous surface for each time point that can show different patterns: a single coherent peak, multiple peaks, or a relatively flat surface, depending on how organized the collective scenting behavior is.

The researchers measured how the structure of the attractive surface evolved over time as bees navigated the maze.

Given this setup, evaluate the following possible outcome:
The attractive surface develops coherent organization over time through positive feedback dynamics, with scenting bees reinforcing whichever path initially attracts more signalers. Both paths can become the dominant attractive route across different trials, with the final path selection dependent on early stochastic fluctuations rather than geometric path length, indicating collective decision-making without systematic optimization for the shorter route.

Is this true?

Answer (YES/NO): NO